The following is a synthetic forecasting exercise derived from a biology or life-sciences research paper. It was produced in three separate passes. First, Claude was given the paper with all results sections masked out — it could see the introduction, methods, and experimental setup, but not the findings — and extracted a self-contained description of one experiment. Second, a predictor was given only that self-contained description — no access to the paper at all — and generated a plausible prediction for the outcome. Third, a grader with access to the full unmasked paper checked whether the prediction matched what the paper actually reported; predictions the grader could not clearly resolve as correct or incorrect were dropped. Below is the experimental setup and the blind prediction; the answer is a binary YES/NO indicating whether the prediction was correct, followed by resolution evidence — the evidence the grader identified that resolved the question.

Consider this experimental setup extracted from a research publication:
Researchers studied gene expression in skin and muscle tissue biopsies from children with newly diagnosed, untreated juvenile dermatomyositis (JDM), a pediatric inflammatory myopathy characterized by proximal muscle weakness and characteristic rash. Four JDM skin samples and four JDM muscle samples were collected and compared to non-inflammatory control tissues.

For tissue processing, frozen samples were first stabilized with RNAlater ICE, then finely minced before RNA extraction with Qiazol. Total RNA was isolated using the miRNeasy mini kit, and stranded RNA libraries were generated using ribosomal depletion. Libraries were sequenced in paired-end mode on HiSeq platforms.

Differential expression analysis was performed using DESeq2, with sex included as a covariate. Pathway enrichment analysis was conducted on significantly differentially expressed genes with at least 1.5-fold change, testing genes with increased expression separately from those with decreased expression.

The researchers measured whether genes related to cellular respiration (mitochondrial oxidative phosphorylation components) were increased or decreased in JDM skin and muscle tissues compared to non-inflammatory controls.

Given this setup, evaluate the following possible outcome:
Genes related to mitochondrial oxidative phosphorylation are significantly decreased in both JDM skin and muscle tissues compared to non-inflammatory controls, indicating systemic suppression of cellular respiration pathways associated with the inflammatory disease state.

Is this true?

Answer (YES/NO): YES